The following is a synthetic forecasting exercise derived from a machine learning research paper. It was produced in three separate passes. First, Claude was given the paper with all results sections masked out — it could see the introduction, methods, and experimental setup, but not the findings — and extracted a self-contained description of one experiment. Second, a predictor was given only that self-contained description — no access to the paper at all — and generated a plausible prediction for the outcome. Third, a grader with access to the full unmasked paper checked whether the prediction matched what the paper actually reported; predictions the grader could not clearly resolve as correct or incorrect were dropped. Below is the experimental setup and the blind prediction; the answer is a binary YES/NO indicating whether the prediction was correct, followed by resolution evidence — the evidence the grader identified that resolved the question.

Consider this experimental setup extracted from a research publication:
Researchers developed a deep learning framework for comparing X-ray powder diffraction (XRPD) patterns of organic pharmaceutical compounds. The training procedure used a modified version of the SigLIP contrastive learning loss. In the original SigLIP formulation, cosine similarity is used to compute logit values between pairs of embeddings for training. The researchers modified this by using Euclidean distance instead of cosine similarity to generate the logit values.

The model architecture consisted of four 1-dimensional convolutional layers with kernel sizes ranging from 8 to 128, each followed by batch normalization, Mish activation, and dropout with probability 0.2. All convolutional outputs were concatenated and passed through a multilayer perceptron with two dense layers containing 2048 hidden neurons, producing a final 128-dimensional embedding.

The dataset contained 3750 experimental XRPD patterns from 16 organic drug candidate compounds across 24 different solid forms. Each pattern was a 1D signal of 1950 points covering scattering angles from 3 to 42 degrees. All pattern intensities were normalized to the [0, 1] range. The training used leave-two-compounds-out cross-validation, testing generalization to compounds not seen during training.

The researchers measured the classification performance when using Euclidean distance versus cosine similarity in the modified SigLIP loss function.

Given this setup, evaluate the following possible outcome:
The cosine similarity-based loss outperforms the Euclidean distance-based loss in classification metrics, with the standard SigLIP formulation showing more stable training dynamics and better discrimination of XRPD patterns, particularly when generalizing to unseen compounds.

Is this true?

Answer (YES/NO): NO